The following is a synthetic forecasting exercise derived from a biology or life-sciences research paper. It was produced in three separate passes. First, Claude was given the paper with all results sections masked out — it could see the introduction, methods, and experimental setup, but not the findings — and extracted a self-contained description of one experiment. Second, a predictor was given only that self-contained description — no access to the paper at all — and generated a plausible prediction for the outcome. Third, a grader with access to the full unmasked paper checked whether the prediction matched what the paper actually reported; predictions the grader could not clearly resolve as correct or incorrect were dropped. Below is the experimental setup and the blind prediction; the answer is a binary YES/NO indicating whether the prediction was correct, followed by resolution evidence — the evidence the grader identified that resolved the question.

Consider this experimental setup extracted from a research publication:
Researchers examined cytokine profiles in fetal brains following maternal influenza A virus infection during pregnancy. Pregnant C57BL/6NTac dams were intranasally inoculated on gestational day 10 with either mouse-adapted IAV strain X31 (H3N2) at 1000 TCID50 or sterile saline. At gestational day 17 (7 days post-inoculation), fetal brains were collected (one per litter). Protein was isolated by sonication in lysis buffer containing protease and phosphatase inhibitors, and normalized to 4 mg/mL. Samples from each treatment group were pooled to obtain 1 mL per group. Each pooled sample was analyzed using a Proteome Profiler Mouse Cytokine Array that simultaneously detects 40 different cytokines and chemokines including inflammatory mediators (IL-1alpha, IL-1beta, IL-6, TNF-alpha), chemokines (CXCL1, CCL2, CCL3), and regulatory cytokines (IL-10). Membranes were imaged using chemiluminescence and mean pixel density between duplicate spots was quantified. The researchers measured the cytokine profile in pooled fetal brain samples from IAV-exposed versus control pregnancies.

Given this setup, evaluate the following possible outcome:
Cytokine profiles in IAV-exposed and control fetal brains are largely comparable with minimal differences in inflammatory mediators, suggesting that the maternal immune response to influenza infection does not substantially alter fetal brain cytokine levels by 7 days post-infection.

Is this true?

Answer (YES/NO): YES